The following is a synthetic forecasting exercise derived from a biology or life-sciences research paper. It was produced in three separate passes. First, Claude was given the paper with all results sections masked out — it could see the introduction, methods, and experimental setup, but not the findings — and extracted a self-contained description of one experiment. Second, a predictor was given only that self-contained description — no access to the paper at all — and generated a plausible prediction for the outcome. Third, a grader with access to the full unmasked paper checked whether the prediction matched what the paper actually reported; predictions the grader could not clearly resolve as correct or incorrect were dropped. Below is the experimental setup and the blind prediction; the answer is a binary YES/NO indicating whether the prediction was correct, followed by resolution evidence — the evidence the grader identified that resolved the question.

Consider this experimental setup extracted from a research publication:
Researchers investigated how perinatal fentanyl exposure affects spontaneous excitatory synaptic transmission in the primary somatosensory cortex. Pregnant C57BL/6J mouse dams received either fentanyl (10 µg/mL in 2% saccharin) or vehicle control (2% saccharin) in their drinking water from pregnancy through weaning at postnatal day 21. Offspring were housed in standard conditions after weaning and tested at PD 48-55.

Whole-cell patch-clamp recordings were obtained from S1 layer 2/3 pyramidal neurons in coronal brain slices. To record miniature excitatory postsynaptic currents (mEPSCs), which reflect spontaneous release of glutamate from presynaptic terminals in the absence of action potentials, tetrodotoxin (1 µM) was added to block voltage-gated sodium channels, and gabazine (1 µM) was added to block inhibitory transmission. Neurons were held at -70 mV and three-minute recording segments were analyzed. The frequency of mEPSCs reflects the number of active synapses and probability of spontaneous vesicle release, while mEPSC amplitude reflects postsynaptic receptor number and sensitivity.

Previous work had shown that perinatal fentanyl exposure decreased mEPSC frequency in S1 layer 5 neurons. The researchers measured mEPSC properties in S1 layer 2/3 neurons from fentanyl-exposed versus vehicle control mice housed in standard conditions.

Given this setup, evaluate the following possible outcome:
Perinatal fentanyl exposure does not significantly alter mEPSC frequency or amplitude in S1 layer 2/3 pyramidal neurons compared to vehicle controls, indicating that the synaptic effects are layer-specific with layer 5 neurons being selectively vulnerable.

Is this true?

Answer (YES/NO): NO